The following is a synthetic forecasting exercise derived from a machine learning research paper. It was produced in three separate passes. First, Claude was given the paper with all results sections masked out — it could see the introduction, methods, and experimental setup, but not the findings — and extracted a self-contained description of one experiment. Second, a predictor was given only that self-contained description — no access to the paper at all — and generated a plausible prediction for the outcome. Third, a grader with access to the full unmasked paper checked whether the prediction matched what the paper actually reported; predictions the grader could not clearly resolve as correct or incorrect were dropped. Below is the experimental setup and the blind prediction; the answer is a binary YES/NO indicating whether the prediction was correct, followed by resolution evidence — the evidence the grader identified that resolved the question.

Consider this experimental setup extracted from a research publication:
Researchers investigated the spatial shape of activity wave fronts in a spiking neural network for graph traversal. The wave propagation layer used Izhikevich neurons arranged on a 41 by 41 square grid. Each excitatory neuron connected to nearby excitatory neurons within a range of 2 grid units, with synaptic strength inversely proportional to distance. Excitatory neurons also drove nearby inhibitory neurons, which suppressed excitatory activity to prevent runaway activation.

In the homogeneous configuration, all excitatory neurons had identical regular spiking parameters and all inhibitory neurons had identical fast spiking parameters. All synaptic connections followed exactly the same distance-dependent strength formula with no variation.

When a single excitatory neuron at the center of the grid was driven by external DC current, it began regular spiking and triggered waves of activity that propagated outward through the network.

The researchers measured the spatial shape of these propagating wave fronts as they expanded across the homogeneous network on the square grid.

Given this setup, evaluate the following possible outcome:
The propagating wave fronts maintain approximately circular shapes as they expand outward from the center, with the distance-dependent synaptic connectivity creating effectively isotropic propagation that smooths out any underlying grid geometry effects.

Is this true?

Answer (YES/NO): NO